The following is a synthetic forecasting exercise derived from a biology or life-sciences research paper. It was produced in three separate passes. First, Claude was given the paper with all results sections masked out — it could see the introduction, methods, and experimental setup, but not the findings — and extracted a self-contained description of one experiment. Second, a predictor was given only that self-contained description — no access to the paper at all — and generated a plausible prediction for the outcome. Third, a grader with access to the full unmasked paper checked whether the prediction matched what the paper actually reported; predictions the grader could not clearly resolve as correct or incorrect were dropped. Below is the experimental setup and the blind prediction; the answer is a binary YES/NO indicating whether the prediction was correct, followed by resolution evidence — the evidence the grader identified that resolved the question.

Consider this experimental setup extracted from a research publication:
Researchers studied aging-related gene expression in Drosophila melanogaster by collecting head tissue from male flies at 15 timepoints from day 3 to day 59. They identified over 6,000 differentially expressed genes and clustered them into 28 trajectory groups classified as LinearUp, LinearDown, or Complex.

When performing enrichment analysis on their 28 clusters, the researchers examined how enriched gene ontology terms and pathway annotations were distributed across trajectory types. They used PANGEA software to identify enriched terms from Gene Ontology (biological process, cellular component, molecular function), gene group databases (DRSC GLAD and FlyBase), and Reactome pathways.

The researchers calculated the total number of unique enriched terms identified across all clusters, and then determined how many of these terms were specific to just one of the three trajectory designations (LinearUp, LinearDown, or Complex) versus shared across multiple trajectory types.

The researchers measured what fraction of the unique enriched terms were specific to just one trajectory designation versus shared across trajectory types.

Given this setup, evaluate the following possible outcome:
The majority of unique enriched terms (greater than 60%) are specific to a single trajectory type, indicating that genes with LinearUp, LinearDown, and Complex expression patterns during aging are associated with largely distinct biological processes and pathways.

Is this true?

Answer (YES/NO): YES